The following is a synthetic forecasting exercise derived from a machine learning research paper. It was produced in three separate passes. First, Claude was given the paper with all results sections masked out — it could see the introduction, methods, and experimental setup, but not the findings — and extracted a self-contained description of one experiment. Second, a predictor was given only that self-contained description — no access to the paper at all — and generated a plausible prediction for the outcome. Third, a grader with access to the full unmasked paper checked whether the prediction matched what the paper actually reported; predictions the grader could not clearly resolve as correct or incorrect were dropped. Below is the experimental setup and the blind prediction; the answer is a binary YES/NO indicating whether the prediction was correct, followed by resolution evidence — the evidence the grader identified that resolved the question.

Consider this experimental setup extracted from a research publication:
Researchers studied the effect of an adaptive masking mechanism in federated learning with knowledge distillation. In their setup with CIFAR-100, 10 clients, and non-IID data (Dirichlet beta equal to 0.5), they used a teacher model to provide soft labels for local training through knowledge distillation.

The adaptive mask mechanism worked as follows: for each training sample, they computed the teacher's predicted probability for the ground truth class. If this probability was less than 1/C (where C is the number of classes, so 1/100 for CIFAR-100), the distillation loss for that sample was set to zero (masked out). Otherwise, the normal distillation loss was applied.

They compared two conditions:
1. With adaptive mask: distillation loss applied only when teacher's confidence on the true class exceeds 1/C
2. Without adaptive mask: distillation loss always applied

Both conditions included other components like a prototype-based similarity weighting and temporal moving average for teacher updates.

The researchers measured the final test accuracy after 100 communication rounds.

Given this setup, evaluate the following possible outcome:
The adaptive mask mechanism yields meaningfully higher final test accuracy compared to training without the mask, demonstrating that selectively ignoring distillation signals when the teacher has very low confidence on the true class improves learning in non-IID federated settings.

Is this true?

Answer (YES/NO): YES